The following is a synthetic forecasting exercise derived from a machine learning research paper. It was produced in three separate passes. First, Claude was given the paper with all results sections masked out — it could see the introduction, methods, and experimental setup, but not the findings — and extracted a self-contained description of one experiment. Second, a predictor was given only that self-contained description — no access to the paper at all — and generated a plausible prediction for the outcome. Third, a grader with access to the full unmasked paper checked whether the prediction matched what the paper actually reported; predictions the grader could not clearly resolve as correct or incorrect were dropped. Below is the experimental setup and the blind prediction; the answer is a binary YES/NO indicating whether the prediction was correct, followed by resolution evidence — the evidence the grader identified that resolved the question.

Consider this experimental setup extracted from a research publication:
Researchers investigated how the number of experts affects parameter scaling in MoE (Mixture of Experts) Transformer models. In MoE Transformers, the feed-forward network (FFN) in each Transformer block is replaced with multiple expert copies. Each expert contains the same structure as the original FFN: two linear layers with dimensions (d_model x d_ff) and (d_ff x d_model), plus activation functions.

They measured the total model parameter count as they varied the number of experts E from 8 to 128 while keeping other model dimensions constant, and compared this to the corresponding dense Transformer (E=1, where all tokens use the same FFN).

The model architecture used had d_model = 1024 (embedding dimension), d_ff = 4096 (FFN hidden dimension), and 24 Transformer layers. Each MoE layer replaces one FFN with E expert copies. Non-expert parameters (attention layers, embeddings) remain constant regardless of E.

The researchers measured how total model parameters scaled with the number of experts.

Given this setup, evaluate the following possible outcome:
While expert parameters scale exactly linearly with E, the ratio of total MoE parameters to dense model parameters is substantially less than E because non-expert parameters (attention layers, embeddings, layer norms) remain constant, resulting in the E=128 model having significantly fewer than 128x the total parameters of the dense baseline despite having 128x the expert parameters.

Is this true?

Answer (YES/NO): YES